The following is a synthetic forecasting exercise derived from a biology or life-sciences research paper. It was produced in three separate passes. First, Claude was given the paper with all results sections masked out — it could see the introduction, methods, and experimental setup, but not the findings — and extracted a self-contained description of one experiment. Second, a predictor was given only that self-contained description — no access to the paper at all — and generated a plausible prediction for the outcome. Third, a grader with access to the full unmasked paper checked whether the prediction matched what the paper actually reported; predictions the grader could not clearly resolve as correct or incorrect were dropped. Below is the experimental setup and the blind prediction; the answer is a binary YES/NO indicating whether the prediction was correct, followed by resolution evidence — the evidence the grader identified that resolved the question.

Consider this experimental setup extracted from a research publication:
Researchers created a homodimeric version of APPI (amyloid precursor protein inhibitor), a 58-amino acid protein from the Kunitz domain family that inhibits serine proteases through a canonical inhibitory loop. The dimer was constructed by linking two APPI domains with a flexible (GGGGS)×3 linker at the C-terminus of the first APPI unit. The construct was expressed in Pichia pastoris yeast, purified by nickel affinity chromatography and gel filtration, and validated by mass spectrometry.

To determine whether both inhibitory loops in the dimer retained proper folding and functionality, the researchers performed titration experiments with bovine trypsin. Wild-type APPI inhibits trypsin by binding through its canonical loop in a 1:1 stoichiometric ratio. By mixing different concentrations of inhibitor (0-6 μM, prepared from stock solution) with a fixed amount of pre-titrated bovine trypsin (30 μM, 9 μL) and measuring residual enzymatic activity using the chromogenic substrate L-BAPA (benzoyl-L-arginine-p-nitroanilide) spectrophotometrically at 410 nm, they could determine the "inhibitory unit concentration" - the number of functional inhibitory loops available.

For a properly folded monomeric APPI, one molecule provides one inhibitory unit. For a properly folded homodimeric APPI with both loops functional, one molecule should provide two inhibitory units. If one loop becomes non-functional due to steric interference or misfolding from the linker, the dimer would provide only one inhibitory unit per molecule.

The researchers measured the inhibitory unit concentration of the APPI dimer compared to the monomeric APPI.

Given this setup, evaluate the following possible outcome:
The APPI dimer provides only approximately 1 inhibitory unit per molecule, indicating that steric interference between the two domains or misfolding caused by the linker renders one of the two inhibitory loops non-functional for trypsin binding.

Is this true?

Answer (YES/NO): NO